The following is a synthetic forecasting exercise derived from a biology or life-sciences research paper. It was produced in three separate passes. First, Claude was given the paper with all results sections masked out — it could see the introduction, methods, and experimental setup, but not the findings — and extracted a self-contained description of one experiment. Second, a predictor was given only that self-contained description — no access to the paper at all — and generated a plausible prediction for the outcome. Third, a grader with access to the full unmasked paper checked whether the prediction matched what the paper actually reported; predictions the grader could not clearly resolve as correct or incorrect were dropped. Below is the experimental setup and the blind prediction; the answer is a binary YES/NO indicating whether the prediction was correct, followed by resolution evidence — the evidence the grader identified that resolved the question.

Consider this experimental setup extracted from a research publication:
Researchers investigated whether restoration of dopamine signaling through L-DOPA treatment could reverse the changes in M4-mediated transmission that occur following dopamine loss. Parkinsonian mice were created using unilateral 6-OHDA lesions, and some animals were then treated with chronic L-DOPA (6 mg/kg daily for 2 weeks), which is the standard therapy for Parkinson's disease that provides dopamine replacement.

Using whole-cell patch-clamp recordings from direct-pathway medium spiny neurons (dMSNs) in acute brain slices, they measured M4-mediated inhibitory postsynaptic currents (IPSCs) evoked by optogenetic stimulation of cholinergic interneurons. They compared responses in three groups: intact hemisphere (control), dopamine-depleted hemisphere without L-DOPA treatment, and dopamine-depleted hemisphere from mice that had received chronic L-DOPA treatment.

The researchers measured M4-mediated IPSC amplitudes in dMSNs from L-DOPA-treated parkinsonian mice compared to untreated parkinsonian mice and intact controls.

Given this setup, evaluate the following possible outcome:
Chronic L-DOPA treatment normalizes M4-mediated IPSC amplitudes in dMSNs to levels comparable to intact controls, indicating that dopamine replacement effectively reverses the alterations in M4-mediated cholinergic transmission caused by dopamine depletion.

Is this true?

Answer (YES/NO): NO